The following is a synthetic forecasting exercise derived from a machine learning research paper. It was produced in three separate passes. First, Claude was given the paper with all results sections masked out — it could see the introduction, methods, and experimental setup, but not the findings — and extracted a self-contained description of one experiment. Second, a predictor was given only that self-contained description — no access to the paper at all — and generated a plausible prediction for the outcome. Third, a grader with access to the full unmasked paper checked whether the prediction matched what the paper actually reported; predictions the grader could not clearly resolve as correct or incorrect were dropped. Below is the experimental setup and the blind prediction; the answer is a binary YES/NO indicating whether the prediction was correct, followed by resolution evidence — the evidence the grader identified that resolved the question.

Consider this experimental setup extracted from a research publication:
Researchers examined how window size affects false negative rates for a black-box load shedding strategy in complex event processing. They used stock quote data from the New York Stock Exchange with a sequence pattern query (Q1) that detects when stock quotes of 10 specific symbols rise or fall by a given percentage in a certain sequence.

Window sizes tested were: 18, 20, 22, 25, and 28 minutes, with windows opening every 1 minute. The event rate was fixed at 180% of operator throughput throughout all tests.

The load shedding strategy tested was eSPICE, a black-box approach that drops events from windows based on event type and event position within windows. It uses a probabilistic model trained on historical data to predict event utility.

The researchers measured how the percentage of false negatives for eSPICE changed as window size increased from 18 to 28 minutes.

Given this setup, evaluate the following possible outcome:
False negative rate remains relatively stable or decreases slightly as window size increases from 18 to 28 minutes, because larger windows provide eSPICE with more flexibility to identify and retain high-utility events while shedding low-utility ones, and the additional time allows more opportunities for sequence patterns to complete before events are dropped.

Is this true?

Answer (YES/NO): NO